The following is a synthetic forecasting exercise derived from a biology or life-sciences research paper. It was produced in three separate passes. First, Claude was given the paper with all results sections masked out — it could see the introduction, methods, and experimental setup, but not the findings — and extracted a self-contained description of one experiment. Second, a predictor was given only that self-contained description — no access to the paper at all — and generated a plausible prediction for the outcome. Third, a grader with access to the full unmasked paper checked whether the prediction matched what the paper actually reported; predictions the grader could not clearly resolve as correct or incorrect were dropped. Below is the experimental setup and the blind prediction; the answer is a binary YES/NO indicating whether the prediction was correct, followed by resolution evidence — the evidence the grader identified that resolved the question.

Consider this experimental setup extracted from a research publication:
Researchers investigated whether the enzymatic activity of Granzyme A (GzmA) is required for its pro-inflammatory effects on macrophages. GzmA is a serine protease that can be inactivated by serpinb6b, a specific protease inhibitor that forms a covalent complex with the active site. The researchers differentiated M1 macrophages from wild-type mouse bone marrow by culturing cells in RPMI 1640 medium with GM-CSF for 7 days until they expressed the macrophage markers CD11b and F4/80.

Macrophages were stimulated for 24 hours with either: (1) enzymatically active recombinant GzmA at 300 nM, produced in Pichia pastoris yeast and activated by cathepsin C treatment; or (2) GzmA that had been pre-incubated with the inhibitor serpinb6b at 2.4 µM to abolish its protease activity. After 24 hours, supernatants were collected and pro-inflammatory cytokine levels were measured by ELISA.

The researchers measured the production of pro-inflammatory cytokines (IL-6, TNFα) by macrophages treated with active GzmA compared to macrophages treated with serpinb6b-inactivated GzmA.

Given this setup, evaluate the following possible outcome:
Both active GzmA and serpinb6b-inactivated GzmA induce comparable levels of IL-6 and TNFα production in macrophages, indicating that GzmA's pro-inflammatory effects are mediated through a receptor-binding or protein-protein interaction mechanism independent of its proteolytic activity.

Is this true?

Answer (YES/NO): NO